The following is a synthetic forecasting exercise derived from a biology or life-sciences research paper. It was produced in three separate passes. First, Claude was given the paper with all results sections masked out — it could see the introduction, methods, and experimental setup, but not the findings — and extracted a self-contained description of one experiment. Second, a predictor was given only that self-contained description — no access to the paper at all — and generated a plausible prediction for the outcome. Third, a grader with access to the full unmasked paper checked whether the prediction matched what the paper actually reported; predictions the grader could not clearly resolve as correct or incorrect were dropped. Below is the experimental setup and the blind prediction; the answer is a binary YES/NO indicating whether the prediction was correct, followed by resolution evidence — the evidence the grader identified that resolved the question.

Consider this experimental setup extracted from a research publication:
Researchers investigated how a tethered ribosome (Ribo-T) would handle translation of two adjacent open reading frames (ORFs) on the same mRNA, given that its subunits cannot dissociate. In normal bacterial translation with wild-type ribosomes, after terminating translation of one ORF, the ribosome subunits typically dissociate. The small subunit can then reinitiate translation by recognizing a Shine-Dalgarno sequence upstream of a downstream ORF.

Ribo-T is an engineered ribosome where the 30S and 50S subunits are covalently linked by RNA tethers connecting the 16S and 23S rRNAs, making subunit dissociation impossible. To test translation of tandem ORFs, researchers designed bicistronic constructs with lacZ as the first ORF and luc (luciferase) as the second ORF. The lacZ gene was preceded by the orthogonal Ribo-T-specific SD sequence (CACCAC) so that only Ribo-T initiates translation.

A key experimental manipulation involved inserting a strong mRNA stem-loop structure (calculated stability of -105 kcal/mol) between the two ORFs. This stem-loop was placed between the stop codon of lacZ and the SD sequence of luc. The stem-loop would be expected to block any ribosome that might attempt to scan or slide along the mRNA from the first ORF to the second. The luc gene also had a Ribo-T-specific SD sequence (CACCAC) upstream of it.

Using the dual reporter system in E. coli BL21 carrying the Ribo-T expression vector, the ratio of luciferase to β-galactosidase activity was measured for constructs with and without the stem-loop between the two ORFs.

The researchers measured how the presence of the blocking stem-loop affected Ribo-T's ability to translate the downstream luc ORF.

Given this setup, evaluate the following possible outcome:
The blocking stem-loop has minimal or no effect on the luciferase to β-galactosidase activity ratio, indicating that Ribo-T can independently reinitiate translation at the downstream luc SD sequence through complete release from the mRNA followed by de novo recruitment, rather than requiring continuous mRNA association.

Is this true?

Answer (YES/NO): YES